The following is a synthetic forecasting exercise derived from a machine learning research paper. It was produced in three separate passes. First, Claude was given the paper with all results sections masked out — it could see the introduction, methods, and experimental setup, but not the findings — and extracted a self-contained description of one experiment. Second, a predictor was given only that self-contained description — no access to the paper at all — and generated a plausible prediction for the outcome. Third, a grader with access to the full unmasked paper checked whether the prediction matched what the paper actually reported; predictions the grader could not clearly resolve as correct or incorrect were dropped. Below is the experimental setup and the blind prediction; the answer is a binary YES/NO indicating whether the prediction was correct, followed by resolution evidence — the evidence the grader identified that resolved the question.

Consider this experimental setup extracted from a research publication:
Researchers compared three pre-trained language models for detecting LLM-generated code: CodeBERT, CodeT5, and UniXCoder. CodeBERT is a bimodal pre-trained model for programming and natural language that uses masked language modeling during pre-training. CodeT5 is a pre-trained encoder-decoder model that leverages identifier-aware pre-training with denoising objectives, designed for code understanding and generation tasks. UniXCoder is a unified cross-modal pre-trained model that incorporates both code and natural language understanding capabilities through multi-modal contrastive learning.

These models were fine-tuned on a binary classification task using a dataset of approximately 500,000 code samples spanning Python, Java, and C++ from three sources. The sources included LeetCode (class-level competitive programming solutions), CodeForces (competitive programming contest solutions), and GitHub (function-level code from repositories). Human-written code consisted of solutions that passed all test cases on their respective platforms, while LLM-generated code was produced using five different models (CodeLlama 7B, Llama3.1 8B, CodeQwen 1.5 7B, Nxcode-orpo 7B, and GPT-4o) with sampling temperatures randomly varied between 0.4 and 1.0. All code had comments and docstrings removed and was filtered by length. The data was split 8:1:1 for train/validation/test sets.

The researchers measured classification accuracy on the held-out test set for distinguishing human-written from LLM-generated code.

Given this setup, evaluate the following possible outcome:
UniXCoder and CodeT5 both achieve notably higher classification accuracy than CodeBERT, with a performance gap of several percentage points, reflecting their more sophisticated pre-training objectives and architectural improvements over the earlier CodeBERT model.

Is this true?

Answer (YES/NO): NO